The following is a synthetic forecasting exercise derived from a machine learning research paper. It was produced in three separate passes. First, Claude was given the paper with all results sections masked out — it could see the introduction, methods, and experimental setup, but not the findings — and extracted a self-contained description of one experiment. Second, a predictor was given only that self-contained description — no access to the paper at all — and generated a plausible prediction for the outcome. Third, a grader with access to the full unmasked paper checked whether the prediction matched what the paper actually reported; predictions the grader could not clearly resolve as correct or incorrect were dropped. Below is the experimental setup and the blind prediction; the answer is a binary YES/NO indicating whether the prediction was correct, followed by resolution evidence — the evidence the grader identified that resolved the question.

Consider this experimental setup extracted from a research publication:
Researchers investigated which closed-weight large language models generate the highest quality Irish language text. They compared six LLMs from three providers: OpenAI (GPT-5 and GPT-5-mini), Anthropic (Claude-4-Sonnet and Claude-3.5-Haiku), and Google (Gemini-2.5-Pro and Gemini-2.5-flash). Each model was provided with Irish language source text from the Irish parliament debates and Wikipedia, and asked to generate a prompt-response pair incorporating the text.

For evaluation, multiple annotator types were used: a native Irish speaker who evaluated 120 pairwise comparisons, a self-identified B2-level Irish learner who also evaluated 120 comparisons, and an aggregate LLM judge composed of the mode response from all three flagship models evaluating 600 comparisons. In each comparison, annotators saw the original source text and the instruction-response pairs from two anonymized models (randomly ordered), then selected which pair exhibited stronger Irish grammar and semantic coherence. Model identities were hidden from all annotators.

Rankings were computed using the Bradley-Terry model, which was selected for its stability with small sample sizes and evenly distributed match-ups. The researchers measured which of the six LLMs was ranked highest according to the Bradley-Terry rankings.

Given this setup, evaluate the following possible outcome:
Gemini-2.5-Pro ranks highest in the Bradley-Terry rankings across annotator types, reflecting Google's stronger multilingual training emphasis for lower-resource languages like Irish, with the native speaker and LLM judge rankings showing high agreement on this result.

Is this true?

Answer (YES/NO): NO